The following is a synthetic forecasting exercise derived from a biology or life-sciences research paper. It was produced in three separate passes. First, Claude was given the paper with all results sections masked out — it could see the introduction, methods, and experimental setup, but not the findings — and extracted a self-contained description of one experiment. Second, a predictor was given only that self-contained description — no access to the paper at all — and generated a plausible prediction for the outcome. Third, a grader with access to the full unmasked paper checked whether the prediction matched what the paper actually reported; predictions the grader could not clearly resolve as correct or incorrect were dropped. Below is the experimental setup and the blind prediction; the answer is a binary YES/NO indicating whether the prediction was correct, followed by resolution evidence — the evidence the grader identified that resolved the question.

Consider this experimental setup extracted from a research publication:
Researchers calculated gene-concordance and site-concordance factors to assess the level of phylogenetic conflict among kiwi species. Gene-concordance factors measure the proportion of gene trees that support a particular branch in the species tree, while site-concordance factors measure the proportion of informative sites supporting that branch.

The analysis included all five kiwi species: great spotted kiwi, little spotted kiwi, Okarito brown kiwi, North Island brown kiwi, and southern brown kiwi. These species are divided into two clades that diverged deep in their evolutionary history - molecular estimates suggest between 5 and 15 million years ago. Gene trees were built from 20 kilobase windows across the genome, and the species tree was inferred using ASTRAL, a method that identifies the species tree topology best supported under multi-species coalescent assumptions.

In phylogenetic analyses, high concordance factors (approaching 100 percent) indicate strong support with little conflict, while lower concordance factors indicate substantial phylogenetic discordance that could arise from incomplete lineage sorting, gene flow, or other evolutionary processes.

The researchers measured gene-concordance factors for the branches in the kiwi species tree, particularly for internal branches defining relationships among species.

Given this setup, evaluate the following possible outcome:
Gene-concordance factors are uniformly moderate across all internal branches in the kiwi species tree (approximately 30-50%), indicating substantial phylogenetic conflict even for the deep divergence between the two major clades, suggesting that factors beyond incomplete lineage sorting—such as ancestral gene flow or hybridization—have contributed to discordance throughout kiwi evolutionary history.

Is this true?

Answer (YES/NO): NO